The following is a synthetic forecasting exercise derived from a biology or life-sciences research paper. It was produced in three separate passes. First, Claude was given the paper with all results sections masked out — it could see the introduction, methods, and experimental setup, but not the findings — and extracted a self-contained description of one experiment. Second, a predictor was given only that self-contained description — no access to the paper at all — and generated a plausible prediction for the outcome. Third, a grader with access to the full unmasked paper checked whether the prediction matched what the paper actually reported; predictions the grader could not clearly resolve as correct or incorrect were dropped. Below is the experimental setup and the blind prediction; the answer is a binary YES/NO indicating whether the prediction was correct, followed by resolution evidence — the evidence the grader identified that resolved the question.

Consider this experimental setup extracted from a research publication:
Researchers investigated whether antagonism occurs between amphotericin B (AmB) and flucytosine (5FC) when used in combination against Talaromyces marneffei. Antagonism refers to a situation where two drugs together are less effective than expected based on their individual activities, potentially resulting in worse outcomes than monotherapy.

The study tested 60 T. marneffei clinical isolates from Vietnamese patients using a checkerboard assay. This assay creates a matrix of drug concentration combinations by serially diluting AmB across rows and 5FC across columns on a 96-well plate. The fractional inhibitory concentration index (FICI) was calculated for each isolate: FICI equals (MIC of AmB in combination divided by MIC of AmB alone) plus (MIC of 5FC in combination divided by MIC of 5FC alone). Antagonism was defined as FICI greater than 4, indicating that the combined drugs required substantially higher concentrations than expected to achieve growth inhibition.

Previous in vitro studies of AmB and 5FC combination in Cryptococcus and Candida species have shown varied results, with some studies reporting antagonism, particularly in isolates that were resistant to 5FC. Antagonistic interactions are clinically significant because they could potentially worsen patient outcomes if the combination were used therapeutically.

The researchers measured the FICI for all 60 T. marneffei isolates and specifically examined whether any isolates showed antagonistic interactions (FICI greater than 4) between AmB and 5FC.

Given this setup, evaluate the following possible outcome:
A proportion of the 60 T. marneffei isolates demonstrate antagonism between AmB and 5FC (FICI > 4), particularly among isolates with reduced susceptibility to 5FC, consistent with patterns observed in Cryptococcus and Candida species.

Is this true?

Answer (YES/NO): NO